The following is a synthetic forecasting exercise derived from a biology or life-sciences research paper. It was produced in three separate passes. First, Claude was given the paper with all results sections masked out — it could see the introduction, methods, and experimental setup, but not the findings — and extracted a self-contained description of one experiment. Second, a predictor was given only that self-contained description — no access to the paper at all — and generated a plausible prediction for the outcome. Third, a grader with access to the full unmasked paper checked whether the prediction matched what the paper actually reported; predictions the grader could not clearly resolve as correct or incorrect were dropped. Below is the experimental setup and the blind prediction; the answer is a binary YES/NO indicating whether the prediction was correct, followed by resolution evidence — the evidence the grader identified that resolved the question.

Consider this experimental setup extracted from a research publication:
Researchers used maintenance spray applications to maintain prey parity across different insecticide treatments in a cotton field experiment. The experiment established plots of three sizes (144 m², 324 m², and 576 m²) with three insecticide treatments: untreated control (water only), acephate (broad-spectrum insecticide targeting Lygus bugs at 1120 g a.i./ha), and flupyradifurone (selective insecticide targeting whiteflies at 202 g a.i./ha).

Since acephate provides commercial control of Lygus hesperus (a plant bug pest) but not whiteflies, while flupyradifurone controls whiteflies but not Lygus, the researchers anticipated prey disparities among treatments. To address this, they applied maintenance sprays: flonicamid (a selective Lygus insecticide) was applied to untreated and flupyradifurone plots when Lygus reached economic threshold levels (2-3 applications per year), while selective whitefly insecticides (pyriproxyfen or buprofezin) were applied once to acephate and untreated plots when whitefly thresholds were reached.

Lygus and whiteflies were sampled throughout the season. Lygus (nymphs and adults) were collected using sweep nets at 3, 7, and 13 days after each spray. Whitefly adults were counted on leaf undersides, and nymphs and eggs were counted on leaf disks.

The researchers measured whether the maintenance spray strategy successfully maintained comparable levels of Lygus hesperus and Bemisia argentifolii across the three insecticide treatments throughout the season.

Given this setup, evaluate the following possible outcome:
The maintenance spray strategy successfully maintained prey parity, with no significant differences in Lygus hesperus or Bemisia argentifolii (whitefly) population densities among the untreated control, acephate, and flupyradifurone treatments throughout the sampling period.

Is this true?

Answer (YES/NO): NO